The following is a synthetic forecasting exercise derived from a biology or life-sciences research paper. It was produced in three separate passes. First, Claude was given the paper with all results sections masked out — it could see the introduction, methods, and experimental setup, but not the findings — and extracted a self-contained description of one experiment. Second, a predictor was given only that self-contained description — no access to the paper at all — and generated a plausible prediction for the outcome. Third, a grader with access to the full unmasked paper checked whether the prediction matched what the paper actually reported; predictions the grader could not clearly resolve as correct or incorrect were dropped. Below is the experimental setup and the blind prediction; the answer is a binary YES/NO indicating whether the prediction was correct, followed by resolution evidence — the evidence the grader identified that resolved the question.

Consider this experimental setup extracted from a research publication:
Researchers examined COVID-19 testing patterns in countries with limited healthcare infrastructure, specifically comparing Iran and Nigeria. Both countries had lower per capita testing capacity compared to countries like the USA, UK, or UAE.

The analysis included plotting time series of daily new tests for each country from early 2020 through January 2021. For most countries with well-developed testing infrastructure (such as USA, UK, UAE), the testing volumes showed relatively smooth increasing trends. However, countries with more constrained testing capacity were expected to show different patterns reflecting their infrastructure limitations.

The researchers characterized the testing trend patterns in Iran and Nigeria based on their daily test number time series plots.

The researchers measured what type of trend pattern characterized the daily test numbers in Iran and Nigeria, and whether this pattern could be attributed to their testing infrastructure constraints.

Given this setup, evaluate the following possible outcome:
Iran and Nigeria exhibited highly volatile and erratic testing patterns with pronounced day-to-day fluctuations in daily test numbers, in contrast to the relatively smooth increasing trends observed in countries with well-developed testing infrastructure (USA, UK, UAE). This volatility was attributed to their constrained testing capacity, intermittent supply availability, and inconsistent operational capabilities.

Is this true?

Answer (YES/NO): NO